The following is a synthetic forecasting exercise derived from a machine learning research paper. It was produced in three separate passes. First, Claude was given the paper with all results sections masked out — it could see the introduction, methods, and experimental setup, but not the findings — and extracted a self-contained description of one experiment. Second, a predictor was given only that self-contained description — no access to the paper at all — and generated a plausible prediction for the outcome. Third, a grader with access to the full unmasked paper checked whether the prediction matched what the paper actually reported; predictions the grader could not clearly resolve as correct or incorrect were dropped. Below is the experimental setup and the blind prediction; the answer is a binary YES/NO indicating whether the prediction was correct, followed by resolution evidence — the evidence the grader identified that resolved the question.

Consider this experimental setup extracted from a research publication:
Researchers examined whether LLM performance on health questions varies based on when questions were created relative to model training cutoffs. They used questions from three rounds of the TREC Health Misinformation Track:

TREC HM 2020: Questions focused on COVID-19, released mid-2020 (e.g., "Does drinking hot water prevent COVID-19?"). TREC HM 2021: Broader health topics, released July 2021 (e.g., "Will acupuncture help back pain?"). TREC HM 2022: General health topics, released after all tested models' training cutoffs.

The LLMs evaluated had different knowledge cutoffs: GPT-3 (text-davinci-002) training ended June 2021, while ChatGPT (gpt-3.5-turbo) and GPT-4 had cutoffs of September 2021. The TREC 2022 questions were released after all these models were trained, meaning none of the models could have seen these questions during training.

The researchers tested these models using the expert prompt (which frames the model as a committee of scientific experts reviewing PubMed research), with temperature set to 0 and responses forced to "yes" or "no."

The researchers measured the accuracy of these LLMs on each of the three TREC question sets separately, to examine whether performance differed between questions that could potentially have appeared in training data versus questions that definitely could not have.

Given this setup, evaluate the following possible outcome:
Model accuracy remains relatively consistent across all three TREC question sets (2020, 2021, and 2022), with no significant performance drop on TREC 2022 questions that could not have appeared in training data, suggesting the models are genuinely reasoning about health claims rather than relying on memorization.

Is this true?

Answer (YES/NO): NO